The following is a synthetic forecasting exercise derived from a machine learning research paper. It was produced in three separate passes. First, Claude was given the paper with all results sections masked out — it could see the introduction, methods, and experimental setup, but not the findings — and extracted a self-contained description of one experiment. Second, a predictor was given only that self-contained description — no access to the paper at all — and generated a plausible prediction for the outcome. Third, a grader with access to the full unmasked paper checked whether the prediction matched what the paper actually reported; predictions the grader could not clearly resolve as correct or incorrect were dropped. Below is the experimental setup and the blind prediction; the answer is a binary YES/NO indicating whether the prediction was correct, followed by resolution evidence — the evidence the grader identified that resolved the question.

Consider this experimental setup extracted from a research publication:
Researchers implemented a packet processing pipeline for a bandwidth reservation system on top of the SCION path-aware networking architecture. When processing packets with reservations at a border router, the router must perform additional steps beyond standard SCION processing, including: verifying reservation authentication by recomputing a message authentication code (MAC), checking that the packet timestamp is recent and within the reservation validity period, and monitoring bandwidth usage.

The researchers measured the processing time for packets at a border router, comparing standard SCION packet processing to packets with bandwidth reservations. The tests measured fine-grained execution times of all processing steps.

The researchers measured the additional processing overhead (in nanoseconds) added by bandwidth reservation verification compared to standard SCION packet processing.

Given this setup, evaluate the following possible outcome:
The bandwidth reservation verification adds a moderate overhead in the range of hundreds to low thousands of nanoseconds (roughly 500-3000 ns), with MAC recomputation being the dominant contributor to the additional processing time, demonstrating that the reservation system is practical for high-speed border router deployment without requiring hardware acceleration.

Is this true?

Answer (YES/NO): NO